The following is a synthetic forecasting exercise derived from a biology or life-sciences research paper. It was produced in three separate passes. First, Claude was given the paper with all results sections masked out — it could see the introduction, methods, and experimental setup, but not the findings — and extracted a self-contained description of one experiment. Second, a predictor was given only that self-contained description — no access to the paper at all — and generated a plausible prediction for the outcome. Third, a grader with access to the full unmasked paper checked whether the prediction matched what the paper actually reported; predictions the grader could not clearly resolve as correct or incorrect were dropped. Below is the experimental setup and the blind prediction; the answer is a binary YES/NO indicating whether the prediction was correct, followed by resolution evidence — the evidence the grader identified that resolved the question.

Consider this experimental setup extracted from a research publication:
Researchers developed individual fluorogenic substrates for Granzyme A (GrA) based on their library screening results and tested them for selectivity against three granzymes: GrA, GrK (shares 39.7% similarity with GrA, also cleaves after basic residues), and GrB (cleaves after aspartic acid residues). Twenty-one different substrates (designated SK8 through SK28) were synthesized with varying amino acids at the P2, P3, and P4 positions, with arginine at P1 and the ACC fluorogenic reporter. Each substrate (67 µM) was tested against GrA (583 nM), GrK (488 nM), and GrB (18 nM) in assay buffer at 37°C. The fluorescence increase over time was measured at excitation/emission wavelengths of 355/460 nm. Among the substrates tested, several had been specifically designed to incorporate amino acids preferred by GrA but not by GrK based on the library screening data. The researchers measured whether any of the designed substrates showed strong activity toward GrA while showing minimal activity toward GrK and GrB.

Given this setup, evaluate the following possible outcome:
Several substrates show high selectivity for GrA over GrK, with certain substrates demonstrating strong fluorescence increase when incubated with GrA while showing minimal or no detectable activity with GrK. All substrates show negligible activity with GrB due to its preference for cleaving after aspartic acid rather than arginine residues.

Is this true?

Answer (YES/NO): NO